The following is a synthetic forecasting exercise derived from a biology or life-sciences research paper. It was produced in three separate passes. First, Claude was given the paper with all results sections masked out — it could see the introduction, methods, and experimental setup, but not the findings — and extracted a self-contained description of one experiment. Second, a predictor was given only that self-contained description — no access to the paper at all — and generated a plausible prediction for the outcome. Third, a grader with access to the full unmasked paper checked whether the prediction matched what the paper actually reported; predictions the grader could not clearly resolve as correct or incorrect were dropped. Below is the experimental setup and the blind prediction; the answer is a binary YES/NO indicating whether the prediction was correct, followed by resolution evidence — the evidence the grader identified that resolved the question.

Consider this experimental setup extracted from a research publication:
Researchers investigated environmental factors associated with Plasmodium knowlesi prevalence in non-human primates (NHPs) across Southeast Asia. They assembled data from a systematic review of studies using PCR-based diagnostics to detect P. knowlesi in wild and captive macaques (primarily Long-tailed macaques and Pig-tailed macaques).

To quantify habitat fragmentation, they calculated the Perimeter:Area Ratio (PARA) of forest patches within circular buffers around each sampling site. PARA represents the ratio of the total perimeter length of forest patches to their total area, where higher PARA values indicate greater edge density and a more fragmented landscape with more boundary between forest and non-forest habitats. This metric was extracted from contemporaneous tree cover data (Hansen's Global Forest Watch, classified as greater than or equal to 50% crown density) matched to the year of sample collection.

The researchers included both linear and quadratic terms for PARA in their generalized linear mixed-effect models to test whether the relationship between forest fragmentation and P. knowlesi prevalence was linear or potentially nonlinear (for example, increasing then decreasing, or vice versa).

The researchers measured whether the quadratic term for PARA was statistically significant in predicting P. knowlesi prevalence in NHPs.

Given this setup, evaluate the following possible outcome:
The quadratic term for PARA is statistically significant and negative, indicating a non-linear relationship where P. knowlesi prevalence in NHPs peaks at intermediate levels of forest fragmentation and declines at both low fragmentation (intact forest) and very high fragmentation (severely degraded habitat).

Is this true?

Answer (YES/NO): NO